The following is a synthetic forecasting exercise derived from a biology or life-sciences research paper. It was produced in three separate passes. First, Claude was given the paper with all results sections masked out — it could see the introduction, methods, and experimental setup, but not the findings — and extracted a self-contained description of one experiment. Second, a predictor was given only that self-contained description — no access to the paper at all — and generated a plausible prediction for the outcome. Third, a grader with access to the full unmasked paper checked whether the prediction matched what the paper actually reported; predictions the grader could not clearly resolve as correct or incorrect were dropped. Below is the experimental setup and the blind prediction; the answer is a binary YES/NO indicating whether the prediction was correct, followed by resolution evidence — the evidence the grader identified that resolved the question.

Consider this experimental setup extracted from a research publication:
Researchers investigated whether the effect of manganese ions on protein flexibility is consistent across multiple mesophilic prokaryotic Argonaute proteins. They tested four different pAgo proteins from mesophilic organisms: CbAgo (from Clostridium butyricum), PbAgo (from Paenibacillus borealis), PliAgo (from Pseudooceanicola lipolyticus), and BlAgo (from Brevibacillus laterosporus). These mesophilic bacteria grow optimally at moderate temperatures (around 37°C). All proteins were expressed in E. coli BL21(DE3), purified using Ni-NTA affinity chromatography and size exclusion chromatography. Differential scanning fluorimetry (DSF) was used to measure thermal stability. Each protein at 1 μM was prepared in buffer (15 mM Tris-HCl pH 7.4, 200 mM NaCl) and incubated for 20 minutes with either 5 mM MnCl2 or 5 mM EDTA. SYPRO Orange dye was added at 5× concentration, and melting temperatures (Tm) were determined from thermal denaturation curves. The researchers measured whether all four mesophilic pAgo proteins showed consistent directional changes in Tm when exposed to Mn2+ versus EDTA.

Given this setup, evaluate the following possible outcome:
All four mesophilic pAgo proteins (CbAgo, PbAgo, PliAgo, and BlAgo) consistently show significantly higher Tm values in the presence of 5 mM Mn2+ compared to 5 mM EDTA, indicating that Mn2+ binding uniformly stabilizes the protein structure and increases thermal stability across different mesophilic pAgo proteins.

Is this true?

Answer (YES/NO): NO